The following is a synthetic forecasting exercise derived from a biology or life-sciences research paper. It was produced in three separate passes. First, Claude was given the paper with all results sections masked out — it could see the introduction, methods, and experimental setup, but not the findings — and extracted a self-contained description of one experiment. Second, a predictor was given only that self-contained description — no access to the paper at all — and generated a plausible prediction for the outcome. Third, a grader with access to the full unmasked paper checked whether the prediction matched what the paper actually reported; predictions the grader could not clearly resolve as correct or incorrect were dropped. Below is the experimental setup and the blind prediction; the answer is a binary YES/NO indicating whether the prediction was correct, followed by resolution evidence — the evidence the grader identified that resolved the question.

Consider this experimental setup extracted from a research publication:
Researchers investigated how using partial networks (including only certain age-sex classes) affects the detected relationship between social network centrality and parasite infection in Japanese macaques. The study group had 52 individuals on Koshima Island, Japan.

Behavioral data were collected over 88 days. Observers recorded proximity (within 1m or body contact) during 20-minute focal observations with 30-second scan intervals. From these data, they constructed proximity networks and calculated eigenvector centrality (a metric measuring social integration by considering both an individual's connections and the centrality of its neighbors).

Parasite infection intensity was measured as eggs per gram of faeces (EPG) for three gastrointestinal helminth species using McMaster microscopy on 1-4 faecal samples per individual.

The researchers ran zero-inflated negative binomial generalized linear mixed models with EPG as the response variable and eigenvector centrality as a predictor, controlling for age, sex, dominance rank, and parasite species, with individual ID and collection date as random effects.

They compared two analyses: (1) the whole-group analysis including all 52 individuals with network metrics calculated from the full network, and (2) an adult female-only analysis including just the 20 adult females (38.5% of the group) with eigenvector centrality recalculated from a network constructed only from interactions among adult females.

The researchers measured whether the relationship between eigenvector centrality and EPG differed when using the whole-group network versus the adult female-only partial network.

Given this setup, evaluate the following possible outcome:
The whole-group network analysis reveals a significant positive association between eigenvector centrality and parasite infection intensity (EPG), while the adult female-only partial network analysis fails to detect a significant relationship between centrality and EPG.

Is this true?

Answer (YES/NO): YES